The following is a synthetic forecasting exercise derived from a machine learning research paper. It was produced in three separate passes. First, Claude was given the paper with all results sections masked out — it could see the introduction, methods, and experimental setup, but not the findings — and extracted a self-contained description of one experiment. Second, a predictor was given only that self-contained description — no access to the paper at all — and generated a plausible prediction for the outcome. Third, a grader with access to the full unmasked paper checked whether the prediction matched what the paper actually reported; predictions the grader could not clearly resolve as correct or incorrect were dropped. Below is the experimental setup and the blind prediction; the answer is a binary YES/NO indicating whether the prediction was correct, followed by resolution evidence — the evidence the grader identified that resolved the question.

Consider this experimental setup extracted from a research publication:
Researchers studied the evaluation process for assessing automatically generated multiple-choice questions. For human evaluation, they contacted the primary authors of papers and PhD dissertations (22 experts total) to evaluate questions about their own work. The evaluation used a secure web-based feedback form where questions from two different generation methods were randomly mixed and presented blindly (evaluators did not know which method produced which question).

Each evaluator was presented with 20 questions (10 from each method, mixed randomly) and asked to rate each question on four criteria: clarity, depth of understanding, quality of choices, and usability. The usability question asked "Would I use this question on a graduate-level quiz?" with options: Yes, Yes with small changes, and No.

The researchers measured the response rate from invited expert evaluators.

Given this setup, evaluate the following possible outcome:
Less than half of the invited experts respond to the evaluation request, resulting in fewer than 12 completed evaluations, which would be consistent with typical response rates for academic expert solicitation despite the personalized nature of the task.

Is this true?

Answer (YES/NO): NO